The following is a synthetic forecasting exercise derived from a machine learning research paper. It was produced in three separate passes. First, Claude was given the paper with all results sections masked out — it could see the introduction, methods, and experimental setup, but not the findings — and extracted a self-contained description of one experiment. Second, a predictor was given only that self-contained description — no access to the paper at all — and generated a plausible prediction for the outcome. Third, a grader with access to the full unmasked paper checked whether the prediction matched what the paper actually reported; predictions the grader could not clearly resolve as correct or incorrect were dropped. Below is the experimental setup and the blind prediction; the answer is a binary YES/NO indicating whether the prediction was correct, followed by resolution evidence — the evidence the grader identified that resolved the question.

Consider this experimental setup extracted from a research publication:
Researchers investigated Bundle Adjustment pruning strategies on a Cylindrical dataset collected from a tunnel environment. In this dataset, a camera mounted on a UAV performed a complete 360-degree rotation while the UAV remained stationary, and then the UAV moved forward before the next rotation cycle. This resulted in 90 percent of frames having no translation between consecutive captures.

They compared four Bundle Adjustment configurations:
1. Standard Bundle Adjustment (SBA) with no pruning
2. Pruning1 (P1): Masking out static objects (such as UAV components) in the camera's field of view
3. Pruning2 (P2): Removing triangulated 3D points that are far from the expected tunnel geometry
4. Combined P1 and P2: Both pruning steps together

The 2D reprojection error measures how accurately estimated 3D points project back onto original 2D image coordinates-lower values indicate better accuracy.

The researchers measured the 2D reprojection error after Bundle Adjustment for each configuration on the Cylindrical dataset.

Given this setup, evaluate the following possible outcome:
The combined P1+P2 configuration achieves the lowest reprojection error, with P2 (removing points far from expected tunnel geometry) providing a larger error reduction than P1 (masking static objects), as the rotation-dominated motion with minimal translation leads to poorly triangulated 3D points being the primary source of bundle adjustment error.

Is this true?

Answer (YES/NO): YES